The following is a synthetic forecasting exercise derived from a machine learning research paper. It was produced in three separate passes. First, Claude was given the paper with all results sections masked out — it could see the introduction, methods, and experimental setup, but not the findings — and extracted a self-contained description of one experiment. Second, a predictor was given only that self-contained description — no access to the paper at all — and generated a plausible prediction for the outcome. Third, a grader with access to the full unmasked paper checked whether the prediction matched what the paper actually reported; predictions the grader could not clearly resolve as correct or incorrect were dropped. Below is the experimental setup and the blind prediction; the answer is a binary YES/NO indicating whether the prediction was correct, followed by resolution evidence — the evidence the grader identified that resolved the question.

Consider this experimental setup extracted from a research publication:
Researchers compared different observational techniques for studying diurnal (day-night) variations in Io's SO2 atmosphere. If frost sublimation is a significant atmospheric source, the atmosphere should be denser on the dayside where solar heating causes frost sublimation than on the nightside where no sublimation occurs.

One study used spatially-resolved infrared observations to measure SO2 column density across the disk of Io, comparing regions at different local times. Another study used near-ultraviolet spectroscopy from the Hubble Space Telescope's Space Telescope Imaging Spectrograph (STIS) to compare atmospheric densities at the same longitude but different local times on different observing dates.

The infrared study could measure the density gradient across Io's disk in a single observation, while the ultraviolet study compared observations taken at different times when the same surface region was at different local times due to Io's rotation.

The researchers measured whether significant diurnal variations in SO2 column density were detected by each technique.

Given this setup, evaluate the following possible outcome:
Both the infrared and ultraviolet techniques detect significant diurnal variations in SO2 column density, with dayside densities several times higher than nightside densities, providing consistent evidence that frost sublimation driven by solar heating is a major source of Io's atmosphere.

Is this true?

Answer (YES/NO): NO